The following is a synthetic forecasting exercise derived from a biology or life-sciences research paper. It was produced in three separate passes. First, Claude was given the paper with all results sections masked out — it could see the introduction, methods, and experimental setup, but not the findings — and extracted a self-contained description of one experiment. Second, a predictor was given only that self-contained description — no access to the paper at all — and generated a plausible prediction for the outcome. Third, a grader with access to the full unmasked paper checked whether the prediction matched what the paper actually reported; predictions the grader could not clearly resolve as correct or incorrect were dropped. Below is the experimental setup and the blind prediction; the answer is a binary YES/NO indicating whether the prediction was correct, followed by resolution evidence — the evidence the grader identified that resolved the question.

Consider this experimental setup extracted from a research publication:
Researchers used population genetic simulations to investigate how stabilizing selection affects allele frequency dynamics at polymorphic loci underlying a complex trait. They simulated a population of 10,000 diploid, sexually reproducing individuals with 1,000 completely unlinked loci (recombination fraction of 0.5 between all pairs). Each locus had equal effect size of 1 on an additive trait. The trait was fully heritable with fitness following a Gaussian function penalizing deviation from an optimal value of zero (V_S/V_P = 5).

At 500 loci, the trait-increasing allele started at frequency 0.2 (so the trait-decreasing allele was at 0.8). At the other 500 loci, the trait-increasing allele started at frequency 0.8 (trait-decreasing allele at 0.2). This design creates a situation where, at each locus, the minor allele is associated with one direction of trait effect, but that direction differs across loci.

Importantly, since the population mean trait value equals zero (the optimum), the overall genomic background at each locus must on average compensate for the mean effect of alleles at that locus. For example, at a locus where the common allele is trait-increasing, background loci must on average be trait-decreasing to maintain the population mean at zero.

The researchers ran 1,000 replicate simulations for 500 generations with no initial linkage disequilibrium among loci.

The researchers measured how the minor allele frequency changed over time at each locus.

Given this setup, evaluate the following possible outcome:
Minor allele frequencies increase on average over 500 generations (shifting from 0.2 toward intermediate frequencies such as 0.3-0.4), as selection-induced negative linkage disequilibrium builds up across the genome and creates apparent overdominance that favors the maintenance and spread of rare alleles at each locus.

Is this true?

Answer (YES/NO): NO